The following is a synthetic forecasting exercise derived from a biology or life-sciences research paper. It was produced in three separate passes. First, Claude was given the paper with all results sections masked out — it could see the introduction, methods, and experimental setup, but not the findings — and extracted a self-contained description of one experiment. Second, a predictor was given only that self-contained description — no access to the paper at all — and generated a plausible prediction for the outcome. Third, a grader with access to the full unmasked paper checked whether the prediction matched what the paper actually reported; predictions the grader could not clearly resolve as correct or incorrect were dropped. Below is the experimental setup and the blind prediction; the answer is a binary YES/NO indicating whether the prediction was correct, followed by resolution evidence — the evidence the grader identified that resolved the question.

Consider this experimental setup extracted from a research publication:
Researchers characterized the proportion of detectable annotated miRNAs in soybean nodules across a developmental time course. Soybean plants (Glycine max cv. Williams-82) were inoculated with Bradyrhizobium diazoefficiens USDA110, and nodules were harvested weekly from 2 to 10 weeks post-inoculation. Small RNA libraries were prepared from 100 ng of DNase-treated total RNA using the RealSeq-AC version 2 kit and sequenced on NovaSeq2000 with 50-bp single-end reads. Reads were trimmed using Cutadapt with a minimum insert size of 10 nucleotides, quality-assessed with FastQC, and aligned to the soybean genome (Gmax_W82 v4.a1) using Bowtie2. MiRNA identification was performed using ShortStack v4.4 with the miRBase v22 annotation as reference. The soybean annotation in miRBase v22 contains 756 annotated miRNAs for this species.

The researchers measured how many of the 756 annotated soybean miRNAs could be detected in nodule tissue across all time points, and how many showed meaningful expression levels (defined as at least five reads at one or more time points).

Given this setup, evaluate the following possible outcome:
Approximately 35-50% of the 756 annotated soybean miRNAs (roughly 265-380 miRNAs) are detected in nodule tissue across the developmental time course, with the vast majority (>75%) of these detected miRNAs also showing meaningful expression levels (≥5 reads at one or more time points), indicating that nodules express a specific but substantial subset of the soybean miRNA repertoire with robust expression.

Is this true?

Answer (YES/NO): NO